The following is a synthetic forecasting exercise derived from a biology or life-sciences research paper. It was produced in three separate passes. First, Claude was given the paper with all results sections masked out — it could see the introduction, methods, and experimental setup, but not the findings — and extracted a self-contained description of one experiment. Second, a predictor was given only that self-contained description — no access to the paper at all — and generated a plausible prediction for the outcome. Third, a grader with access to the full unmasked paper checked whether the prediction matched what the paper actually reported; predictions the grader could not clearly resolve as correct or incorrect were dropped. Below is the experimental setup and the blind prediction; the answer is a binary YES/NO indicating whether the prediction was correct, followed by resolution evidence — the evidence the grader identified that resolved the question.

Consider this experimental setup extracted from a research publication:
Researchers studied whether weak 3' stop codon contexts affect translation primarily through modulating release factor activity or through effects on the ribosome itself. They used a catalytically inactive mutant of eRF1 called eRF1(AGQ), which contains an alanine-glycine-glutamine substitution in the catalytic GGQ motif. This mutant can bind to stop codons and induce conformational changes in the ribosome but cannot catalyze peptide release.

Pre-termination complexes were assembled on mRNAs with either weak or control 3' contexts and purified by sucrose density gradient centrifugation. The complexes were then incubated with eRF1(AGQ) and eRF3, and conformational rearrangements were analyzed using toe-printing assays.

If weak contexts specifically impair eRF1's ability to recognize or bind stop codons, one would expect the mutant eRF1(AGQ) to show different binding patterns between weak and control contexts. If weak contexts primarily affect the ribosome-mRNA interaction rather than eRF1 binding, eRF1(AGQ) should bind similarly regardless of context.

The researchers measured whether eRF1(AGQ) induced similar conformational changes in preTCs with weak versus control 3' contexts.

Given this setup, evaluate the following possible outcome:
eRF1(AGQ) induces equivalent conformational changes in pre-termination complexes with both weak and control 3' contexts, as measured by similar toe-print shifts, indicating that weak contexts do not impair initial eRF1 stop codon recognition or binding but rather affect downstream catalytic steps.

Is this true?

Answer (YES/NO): NO